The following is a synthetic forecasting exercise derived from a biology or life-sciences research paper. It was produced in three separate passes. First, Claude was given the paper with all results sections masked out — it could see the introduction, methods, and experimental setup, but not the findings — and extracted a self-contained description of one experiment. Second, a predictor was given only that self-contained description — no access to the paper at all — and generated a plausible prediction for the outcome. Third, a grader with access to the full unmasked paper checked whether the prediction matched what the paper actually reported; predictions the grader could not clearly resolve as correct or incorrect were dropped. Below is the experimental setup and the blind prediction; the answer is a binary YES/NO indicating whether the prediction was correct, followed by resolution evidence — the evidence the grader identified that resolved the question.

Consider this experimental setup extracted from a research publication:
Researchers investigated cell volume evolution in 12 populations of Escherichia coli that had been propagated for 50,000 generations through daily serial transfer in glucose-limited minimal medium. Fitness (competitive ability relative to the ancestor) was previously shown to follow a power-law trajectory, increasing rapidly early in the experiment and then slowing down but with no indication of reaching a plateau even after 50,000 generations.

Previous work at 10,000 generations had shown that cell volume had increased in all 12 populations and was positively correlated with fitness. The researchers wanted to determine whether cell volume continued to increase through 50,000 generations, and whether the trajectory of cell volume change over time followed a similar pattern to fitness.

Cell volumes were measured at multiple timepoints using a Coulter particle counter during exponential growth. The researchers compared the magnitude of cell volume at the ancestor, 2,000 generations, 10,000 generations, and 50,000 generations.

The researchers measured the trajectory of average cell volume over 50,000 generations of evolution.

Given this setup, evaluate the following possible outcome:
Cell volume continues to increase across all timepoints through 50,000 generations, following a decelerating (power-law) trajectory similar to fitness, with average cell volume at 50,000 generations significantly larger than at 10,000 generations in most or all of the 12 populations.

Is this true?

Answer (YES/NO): YES